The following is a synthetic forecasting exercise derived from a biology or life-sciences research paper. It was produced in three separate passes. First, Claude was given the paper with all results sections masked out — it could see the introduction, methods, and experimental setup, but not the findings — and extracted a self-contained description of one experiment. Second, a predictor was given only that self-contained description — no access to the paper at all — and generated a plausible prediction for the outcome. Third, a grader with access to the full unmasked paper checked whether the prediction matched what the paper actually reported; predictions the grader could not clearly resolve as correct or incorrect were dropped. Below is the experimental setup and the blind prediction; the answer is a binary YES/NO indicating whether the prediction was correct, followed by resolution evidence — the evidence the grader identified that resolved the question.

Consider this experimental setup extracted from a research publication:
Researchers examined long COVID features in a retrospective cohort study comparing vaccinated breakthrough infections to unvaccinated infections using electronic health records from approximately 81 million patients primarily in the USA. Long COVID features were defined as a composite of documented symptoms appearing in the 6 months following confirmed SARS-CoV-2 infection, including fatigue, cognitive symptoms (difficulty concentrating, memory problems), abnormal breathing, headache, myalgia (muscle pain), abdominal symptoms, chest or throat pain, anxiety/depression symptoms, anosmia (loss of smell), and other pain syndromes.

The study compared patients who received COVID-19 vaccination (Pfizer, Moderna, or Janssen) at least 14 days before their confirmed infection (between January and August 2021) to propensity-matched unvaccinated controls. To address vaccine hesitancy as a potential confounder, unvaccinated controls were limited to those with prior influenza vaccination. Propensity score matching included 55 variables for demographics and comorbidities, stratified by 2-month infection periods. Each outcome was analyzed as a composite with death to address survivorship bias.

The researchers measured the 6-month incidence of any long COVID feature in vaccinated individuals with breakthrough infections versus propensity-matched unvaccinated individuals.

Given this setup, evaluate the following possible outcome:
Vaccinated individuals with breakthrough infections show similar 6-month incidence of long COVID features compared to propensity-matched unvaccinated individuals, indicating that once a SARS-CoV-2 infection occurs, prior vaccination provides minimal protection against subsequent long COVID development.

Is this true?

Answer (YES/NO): YES